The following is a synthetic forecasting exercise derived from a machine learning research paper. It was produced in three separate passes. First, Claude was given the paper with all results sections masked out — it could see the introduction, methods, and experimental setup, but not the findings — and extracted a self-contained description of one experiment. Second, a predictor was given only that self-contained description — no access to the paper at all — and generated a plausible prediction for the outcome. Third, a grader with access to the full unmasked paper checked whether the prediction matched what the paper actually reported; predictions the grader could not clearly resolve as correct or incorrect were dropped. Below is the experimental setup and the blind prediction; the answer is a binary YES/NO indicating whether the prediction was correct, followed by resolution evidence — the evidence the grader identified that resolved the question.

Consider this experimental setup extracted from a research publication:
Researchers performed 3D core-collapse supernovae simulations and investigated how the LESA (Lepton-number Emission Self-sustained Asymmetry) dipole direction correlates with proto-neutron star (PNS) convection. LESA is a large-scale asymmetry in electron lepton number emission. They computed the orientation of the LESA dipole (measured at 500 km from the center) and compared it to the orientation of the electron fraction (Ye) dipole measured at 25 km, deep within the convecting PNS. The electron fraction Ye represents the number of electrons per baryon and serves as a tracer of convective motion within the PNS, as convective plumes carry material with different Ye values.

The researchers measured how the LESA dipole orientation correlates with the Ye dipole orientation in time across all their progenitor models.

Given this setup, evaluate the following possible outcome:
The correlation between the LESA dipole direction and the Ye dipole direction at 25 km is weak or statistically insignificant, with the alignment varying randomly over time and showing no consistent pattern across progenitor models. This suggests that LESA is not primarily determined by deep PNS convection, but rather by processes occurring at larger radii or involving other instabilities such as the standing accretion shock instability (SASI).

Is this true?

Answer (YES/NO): NO